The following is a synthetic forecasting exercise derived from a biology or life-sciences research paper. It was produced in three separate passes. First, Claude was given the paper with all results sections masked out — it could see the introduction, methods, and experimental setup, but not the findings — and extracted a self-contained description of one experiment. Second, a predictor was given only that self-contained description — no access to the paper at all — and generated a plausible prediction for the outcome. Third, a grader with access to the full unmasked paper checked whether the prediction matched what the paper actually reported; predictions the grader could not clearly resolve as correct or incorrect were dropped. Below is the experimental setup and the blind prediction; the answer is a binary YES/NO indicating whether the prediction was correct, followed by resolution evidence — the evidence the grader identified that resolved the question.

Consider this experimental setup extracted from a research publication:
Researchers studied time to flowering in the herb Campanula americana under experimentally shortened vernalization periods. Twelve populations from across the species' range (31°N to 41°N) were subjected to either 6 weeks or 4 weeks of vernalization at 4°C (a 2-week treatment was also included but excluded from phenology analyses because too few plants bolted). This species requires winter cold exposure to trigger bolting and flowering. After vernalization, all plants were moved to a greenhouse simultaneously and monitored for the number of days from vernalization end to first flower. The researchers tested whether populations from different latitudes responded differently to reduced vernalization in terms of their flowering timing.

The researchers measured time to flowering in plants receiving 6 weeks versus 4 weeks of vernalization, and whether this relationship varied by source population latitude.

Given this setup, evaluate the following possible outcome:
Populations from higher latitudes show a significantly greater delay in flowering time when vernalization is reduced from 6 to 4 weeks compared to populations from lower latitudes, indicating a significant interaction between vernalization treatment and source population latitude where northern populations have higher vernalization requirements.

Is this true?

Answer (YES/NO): YES